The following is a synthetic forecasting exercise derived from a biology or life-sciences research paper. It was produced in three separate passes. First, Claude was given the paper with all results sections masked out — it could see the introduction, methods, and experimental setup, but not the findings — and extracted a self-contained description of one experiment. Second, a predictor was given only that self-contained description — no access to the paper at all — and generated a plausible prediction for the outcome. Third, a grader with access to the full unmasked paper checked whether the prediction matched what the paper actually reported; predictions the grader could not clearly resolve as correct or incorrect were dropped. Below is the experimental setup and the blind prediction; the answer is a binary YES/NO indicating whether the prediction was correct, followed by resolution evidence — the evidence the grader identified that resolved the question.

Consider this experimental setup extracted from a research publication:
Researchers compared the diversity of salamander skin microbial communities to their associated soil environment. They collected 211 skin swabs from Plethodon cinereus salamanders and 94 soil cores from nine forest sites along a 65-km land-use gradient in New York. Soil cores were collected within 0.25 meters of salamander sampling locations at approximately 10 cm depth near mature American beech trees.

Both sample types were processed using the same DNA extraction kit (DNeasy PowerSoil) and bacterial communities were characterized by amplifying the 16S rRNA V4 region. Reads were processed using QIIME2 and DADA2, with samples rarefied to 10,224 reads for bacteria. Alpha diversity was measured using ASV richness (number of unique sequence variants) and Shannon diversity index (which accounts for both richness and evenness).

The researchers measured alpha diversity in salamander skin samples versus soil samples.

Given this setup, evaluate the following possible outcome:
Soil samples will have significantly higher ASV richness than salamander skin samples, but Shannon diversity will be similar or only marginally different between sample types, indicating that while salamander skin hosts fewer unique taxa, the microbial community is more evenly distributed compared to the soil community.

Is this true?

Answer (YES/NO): NO